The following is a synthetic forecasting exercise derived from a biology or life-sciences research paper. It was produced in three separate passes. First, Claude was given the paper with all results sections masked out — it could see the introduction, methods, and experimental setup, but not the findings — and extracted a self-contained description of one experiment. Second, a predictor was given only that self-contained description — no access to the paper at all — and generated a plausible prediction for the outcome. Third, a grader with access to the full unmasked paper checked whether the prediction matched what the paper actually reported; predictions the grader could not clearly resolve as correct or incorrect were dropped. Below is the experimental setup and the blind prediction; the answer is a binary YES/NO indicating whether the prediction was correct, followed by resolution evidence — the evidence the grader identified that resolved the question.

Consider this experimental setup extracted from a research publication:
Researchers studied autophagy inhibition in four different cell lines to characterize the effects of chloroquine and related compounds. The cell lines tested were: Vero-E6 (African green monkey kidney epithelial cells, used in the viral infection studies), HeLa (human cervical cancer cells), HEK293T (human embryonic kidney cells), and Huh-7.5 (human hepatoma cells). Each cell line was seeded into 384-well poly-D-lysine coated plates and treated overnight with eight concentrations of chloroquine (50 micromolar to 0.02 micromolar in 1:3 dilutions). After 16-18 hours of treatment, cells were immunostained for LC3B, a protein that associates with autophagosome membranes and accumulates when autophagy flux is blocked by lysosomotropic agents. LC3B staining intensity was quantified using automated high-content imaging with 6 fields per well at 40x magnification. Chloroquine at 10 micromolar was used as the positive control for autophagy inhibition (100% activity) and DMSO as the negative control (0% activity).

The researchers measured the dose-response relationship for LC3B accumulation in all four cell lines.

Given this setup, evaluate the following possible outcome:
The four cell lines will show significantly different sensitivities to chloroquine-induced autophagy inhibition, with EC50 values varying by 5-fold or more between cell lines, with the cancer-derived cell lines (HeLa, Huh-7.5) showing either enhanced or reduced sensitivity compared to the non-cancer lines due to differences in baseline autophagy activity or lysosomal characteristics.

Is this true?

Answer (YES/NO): NO